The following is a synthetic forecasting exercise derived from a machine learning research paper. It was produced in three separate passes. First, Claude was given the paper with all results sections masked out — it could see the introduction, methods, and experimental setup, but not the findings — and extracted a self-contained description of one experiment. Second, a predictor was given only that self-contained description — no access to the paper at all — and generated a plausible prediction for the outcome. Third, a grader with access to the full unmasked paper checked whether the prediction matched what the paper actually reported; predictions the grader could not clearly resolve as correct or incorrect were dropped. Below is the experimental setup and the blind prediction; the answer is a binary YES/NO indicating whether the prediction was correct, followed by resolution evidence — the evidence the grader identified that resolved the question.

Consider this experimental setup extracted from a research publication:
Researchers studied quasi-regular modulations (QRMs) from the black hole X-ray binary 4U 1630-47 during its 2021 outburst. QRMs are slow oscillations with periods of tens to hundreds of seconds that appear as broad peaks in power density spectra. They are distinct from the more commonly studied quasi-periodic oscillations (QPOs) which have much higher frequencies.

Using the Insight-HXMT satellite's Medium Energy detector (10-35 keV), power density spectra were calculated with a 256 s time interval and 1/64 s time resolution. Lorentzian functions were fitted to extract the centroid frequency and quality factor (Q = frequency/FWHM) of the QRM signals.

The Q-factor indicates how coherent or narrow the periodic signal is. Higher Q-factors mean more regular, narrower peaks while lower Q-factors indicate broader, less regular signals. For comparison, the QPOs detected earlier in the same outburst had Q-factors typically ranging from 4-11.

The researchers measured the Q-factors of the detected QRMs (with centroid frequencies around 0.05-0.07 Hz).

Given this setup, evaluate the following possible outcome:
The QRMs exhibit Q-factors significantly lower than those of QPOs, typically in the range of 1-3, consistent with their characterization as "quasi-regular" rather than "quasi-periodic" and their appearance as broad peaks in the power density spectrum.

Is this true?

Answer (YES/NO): YES